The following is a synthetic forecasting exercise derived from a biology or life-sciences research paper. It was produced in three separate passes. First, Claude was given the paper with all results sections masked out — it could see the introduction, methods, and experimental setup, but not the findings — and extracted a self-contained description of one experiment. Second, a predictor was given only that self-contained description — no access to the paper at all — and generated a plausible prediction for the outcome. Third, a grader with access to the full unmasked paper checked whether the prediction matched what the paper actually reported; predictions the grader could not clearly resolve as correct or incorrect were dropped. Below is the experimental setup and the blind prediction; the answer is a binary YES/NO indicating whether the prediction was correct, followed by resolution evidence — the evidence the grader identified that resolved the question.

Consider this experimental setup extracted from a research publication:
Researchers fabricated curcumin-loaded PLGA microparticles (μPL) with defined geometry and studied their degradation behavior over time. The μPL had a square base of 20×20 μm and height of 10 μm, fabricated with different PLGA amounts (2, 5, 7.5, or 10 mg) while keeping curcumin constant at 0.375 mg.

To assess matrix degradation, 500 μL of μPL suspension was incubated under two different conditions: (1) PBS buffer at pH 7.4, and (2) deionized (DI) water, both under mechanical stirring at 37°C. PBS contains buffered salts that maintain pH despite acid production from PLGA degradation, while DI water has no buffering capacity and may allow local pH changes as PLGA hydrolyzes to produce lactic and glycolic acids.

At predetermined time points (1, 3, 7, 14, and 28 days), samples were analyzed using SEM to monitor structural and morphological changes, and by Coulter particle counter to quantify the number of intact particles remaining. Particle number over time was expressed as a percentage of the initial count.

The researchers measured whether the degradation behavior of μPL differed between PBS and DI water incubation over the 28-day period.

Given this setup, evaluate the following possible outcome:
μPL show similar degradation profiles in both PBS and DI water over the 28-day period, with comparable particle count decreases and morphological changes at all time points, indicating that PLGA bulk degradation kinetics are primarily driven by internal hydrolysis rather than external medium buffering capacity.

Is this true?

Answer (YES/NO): NO